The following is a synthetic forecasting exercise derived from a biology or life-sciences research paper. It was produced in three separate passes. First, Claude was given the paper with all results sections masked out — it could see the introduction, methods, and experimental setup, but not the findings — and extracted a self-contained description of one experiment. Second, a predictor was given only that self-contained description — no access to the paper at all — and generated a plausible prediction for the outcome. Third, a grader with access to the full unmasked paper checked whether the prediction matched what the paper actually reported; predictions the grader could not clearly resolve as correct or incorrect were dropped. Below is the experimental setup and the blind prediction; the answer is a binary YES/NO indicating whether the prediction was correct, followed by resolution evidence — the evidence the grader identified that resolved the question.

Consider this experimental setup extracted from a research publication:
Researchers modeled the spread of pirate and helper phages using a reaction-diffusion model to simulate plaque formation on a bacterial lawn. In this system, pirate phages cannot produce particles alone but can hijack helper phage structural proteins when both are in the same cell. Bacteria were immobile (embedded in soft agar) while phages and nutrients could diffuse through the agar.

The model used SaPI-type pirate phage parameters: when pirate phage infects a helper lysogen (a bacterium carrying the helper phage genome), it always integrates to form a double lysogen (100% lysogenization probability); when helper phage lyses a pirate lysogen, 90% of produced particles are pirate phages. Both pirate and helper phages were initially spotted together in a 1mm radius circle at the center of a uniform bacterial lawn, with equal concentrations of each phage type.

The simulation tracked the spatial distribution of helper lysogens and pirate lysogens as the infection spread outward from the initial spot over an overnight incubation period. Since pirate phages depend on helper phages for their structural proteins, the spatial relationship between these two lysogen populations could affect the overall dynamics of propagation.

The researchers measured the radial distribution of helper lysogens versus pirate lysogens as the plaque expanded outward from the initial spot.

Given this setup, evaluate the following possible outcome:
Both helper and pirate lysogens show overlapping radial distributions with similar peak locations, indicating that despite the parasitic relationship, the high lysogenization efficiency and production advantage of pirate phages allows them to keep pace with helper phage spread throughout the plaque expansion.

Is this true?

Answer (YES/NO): NO